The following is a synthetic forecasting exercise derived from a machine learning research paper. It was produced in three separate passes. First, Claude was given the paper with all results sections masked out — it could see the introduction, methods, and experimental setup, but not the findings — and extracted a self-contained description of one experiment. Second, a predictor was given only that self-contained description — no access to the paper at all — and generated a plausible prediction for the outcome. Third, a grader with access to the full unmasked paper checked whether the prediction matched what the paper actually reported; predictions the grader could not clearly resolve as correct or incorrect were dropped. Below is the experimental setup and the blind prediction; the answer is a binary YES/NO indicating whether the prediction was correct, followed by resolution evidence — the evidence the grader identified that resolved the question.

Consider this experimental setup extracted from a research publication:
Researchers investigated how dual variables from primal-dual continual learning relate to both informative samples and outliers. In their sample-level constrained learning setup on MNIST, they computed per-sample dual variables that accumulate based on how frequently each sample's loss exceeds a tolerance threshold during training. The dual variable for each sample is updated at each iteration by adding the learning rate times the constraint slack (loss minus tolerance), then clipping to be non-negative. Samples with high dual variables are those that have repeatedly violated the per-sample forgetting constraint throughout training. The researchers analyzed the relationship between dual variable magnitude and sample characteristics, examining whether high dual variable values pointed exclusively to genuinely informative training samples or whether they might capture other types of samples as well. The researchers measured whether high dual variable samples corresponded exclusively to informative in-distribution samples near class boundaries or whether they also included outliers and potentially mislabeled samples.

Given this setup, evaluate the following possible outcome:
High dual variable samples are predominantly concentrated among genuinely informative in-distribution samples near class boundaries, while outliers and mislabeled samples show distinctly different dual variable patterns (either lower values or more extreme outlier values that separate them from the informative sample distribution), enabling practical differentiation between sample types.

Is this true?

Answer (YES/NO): NO